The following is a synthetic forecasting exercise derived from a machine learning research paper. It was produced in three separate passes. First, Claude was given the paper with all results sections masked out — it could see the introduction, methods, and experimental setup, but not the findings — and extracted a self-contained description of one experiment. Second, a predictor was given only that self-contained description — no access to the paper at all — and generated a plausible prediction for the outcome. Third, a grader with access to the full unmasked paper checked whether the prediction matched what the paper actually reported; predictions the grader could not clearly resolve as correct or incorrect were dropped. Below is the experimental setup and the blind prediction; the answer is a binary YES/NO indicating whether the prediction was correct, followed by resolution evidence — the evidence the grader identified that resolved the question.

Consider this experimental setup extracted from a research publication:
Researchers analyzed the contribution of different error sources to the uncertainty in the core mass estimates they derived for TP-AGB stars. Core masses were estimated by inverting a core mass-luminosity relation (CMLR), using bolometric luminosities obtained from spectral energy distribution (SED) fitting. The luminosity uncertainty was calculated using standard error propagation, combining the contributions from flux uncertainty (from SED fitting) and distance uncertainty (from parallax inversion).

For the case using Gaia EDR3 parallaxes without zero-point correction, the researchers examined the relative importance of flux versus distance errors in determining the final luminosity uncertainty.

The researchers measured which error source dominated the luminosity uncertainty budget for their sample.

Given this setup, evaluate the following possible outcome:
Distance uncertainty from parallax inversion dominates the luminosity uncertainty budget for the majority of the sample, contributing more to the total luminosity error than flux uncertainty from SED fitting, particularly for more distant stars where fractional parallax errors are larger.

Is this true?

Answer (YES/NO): YES